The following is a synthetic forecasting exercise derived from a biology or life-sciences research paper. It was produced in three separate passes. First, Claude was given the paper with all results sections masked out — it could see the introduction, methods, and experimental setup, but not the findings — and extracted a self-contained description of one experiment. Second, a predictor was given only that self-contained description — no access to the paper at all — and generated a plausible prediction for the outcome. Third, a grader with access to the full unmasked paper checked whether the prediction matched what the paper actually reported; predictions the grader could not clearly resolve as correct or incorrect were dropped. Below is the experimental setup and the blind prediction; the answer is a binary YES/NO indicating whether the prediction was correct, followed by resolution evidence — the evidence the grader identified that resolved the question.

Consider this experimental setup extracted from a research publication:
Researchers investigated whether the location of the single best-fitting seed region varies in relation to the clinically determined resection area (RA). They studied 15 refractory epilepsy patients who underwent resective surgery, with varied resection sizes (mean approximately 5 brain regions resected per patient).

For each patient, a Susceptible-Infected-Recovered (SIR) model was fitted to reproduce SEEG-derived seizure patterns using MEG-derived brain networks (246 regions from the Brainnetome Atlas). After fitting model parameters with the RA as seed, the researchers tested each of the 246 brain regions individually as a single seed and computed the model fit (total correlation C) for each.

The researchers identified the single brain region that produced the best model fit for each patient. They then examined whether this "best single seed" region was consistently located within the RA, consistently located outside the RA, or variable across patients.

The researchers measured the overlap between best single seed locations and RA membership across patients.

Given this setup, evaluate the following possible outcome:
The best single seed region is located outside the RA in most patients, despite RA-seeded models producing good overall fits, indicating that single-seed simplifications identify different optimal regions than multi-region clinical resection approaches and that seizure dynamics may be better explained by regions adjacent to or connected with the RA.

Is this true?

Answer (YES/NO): YES